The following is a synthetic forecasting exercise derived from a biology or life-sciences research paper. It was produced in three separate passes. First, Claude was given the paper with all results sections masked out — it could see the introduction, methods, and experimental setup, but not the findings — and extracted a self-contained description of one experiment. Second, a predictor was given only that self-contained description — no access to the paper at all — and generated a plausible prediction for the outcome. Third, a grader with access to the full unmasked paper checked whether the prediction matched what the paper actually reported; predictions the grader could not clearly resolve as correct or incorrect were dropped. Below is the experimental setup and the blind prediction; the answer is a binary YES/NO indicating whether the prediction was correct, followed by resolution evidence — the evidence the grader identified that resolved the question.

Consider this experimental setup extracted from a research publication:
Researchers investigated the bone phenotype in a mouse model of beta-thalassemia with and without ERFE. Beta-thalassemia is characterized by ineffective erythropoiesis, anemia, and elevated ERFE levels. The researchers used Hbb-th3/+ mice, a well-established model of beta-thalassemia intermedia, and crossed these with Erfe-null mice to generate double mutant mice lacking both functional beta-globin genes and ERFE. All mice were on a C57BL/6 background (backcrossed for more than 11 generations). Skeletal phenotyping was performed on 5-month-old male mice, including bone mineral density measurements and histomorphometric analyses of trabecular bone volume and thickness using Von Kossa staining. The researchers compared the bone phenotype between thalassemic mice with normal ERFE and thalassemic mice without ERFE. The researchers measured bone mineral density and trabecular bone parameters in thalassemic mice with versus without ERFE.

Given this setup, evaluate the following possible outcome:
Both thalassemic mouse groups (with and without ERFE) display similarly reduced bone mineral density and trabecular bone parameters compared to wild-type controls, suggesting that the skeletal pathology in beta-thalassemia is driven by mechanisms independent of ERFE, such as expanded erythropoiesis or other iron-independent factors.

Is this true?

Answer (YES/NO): NO